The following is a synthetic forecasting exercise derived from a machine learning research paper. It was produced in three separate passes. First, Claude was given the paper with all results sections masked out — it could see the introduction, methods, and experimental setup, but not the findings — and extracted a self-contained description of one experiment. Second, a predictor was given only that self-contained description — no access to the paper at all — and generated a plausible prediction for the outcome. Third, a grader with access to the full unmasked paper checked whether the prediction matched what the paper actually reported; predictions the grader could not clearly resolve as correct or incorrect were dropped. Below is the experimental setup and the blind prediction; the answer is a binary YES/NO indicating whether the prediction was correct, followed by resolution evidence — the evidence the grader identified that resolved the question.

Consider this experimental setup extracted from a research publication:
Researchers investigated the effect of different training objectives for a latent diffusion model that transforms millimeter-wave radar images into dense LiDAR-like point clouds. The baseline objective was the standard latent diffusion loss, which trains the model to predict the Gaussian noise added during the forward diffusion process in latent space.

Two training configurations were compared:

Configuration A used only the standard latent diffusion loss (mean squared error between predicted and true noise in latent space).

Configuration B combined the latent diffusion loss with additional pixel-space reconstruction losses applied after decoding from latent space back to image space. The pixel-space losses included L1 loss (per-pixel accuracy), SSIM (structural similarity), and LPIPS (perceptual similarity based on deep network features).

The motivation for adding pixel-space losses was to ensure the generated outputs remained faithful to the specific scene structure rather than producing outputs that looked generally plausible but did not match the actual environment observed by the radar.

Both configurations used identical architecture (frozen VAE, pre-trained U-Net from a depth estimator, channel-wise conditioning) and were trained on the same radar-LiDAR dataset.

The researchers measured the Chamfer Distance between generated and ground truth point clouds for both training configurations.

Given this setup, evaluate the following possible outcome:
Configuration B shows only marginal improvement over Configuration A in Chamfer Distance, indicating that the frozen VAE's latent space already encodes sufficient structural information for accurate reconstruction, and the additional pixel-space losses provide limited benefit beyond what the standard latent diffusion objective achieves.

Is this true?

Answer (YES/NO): NO